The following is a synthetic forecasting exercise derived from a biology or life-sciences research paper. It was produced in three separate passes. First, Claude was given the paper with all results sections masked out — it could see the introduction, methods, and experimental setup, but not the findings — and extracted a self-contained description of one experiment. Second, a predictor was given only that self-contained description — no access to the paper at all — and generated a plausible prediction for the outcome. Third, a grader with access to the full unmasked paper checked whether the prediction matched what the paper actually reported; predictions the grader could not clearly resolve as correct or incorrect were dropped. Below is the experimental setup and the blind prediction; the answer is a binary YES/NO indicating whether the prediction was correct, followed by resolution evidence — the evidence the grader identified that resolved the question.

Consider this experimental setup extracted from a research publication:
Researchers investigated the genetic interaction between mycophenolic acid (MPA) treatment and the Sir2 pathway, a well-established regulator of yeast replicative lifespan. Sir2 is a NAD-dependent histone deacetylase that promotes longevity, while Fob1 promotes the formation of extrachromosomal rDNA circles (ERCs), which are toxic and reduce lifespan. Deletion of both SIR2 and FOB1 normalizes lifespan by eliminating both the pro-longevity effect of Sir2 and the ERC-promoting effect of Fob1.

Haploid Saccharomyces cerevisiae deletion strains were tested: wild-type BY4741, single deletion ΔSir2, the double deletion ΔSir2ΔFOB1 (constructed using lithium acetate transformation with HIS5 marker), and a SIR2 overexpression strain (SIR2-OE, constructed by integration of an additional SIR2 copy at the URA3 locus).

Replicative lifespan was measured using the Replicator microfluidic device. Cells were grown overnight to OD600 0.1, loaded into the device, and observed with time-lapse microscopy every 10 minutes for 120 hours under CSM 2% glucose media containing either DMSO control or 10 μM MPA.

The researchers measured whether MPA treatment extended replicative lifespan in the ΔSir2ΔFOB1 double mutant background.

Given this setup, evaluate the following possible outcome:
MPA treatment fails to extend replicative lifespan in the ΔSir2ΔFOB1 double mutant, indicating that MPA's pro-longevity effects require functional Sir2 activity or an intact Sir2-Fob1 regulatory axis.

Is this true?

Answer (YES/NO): NO